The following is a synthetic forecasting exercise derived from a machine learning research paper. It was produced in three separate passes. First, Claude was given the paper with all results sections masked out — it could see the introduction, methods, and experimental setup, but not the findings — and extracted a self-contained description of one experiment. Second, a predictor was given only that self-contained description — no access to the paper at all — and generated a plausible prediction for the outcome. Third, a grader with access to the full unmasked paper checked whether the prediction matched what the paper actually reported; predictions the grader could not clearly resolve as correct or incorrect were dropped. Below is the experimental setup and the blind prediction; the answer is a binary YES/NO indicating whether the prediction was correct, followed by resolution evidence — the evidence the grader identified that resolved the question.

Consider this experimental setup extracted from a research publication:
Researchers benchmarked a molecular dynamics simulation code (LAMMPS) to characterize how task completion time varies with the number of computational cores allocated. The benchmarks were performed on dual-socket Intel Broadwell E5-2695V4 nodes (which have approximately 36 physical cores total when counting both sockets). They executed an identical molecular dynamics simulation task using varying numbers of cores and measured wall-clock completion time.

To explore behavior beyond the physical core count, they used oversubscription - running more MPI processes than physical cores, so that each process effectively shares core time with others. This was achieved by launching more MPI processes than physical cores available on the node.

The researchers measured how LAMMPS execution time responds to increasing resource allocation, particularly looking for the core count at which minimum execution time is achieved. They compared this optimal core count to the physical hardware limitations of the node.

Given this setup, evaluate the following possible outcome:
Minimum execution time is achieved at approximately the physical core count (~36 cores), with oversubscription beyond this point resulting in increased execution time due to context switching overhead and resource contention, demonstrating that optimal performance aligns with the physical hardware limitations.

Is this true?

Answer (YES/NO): NO